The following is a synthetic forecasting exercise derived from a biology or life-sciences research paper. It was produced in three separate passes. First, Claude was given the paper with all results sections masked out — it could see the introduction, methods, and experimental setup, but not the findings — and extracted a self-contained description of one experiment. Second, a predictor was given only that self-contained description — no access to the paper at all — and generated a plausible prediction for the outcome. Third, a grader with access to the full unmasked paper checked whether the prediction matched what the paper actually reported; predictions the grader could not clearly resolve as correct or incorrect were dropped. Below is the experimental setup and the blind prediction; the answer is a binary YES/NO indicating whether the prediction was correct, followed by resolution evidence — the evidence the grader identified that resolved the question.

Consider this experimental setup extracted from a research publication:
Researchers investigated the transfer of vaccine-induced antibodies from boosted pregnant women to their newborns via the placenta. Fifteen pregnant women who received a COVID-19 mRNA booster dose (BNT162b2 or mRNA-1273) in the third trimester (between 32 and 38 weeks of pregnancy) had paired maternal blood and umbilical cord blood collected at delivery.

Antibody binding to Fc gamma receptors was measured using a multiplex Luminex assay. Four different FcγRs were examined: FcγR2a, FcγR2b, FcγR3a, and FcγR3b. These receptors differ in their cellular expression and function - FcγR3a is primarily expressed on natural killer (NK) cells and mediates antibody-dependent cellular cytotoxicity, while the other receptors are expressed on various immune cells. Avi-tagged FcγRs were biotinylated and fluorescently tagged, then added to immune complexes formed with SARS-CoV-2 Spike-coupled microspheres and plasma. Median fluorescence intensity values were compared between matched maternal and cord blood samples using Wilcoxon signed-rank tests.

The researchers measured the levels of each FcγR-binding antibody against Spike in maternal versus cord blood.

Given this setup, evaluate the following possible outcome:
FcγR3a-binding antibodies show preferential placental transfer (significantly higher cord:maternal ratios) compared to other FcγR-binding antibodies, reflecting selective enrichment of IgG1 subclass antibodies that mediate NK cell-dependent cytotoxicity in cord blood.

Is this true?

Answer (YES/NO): YES